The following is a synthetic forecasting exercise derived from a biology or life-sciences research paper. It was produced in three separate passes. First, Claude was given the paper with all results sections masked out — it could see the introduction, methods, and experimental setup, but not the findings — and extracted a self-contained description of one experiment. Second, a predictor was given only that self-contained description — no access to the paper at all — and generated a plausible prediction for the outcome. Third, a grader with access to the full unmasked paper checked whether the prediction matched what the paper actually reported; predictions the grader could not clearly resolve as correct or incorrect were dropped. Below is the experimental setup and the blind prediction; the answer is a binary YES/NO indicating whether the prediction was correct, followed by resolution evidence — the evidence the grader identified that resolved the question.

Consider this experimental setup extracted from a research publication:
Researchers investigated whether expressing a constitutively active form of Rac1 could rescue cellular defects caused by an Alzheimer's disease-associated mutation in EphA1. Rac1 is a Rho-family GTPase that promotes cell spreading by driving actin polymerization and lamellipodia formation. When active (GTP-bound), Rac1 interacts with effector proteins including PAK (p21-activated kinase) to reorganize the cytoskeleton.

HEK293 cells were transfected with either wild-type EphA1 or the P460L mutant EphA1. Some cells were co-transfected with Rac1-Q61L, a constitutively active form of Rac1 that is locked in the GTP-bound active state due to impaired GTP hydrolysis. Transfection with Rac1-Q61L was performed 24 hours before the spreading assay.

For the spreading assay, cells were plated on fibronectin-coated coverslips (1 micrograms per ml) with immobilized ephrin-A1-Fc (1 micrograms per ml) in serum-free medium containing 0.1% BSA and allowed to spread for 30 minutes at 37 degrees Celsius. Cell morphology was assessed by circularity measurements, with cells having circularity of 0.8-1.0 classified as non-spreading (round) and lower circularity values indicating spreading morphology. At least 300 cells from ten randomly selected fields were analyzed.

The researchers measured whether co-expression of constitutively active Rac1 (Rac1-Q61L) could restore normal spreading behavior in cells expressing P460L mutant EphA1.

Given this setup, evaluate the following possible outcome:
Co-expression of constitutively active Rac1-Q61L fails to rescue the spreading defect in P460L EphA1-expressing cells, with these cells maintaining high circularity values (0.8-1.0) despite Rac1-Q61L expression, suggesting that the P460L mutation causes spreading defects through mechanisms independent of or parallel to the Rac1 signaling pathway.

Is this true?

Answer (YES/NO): NO